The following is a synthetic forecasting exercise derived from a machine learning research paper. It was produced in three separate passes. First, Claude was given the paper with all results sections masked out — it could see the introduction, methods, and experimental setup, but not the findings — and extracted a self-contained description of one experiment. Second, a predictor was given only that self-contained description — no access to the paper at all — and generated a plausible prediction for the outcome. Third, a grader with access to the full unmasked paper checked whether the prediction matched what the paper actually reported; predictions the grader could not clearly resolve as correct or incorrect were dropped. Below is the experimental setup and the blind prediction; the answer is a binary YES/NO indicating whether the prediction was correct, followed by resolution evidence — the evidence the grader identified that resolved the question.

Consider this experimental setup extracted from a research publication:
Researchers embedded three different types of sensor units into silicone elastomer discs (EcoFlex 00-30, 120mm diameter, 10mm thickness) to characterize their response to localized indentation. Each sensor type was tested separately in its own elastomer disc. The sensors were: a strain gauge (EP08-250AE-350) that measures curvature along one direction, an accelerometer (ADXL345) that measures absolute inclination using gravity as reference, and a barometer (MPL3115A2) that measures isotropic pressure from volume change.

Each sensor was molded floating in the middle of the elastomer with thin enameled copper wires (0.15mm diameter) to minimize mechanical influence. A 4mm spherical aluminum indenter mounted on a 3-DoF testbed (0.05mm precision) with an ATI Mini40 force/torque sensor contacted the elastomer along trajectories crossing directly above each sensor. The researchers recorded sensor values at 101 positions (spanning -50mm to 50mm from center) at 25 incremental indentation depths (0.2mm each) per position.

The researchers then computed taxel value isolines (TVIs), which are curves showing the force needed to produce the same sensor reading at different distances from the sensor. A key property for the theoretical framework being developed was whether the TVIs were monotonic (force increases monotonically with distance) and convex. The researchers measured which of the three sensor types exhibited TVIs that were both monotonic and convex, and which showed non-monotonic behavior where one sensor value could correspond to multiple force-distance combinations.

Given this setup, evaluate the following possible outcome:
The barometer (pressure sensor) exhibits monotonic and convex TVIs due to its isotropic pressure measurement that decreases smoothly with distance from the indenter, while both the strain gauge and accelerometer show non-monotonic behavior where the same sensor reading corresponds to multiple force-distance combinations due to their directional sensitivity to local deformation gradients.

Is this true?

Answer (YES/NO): NO